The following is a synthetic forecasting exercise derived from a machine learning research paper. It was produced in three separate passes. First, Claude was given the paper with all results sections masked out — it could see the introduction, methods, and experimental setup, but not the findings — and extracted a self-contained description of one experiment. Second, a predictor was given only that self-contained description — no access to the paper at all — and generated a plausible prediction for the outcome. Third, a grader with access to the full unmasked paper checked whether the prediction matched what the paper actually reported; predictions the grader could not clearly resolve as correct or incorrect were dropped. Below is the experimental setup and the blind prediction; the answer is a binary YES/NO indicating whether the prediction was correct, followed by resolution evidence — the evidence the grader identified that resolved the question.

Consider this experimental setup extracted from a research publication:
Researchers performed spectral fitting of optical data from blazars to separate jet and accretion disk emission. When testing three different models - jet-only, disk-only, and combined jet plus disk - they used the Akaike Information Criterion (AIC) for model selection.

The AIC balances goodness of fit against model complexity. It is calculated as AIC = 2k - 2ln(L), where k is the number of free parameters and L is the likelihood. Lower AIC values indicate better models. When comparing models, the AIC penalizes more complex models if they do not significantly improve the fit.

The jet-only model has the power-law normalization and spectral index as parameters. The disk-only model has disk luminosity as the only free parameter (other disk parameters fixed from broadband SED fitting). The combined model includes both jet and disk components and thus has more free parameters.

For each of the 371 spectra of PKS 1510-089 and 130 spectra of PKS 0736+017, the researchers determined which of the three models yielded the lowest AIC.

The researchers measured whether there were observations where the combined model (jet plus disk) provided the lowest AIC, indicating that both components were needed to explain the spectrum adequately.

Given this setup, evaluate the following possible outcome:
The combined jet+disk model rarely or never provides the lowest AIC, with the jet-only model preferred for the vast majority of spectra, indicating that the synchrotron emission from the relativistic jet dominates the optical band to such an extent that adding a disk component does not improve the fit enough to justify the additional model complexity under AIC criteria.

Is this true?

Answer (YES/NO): NO